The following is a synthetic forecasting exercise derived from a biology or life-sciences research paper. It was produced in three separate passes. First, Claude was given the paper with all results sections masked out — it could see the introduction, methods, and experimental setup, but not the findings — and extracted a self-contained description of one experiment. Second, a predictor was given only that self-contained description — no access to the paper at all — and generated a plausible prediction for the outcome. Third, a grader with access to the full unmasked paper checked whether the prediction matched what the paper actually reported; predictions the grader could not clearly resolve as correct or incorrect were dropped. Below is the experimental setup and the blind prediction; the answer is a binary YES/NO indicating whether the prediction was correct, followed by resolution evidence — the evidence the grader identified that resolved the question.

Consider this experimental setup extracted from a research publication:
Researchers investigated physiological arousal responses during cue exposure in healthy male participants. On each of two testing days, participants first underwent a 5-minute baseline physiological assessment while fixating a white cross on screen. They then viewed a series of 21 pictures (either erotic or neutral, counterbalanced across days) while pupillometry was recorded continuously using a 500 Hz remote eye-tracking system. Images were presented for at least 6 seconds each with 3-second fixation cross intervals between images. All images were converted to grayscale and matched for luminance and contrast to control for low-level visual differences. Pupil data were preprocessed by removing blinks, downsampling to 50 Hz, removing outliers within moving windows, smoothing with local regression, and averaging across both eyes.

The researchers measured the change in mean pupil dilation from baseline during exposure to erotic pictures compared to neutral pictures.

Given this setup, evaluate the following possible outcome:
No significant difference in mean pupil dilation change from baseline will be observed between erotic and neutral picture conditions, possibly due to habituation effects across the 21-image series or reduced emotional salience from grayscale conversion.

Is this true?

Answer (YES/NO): NO